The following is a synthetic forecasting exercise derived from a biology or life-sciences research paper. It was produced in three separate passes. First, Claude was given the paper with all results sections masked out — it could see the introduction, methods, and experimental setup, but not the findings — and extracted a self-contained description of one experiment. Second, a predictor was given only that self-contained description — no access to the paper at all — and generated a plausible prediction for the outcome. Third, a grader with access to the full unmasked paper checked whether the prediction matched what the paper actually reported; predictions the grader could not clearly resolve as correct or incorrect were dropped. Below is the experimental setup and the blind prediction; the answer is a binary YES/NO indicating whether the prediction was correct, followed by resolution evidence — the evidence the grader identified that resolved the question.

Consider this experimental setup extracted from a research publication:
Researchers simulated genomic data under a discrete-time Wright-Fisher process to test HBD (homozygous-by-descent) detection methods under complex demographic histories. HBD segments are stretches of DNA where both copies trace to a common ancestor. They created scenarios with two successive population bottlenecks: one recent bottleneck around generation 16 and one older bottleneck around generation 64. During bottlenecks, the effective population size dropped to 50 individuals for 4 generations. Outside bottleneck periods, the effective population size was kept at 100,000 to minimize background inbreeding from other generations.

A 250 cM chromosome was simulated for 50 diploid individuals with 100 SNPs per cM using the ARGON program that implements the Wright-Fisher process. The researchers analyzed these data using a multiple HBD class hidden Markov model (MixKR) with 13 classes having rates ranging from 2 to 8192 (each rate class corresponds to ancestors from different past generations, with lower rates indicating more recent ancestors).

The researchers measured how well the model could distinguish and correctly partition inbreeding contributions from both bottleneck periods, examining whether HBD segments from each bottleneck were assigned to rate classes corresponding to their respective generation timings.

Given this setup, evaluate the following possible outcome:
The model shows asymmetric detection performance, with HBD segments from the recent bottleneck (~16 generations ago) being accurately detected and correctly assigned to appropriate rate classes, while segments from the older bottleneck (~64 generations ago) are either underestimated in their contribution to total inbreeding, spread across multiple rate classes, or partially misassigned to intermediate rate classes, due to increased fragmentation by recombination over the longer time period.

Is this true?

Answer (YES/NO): NO